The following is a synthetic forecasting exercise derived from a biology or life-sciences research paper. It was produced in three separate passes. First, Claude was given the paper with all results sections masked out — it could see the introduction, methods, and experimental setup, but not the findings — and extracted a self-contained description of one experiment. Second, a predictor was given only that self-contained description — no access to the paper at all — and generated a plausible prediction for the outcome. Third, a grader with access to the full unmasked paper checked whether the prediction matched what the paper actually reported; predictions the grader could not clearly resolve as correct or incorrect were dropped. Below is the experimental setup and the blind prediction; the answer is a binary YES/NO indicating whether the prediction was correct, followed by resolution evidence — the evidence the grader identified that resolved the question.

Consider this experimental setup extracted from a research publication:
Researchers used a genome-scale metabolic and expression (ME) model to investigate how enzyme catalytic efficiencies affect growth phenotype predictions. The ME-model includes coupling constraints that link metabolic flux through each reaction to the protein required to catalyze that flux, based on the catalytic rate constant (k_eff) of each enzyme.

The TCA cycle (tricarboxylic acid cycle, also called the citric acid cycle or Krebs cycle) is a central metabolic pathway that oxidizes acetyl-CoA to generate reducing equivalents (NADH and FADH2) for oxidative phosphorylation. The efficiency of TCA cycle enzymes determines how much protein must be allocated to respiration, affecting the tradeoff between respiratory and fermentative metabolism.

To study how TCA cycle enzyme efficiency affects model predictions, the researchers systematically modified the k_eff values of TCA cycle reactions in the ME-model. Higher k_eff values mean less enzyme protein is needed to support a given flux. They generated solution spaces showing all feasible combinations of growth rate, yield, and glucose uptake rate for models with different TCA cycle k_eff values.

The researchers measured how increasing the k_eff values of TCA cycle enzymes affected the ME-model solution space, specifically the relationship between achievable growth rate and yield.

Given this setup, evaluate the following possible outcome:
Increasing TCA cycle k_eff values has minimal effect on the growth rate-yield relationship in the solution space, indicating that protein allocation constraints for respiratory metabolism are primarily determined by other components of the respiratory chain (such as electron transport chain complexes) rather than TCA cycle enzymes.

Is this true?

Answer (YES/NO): NO